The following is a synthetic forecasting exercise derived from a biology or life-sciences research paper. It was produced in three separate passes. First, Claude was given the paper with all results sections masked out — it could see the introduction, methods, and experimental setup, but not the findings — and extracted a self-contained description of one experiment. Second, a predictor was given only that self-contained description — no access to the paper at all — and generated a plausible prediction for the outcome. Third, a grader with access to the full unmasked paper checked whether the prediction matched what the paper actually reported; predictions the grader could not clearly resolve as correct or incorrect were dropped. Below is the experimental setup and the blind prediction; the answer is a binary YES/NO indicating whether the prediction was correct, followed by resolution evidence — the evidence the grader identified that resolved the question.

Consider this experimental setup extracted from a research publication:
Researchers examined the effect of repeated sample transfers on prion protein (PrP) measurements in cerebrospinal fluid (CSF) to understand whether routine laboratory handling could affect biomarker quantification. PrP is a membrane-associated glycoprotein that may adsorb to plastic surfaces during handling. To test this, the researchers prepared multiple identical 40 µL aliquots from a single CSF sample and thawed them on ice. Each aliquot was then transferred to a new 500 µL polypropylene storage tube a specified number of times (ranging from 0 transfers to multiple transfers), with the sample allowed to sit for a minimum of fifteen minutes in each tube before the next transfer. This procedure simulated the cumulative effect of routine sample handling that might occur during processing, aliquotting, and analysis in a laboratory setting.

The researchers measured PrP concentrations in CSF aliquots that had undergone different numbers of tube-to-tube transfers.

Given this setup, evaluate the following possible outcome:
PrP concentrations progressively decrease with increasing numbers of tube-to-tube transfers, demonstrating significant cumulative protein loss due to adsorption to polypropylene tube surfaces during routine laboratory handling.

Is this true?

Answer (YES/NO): YES